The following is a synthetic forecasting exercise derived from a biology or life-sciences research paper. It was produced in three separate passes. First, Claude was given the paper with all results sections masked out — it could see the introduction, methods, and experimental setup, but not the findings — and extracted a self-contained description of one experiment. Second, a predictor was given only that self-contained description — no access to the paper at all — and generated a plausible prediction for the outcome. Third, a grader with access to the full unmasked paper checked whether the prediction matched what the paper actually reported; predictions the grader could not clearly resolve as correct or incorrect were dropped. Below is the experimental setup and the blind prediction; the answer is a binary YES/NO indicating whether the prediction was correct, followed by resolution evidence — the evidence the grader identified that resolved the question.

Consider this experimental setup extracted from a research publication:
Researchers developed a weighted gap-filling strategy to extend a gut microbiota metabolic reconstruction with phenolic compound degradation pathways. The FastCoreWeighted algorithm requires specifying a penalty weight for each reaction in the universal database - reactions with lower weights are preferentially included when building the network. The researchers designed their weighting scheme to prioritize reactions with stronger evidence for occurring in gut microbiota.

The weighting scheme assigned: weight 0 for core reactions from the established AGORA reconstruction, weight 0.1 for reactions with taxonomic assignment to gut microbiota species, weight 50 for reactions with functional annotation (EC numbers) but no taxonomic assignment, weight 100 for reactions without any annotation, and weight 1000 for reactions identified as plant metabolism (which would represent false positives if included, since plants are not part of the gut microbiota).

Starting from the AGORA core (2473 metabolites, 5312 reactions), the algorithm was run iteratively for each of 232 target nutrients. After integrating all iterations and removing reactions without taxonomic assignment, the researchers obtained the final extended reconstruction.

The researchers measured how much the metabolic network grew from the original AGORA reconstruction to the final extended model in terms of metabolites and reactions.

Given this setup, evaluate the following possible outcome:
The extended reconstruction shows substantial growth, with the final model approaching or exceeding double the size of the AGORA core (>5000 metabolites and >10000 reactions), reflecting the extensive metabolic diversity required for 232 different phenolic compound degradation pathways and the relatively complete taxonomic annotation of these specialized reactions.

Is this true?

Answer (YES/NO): NO